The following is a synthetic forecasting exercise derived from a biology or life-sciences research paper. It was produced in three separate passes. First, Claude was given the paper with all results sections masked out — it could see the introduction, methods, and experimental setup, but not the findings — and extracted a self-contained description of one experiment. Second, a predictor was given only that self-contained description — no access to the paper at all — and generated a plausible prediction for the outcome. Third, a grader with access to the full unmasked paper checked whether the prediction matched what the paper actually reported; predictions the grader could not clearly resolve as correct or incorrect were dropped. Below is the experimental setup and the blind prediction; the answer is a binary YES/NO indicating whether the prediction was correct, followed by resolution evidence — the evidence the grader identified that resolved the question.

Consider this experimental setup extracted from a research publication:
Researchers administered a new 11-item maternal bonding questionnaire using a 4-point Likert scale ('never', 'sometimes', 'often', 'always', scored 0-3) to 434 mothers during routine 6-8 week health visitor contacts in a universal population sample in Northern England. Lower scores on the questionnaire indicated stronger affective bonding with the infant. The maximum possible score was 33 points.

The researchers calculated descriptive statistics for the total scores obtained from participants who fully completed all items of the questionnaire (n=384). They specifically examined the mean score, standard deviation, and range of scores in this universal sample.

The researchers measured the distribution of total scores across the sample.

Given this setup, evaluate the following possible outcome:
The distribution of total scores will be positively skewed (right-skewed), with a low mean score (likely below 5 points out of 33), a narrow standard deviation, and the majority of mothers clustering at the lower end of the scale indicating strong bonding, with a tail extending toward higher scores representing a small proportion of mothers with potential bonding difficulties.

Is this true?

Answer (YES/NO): YES